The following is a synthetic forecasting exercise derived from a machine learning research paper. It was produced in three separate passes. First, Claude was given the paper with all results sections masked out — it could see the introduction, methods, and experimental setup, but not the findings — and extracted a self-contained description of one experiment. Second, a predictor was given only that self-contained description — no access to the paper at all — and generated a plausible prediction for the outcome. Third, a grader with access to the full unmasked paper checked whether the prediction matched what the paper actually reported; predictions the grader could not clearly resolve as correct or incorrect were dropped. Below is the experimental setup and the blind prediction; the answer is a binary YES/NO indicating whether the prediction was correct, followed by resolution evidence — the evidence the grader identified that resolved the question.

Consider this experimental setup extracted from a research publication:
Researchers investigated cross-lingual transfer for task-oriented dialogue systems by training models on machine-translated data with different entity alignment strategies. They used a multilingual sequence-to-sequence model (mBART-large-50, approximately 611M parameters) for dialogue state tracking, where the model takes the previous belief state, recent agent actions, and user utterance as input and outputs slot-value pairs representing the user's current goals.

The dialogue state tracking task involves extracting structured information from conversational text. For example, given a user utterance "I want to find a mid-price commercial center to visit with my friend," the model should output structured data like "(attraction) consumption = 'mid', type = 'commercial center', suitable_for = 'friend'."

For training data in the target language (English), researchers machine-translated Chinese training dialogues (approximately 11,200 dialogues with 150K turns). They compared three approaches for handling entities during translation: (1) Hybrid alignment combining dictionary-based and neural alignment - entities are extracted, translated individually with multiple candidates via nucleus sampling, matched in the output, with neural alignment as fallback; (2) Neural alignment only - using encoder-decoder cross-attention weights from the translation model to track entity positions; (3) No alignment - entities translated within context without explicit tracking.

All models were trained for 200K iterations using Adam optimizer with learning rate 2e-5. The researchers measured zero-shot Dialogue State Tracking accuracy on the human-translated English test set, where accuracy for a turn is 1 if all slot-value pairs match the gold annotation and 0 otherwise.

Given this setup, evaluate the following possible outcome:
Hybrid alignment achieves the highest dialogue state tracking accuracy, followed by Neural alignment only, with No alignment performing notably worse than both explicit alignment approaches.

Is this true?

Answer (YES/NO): NO